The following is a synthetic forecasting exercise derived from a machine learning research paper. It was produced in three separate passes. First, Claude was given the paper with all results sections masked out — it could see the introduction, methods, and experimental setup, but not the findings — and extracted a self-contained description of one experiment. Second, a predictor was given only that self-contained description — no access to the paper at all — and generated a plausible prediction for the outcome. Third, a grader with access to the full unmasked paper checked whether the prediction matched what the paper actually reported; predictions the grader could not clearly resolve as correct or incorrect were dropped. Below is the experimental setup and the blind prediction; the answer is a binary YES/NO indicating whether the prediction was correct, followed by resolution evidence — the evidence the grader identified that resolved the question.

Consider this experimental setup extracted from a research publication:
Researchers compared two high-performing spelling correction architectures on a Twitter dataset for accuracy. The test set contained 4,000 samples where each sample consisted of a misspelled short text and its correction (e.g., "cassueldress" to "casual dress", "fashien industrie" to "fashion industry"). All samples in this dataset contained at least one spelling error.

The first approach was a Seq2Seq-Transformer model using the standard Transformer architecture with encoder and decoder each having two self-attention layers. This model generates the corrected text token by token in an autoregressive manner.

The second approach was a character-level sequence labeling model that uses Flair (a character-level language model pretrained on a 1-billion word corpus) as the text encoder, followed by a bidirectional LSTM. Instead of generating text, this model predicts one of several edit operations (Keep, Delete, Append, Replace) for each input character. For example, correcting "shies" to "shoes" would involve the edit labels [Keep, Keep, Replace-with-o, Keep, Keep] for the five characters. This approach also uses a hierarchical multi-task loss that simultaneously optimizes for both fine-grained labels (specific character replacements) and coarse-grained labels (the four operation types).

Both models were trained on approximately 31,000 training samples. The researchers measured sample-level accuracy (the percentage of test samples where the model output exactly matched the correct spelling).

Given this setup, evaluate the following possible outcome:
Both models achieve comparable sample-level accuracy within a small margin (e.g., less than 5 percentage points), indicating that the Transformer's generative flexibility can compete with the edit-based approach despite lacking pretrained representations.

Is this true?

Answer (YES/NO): YES